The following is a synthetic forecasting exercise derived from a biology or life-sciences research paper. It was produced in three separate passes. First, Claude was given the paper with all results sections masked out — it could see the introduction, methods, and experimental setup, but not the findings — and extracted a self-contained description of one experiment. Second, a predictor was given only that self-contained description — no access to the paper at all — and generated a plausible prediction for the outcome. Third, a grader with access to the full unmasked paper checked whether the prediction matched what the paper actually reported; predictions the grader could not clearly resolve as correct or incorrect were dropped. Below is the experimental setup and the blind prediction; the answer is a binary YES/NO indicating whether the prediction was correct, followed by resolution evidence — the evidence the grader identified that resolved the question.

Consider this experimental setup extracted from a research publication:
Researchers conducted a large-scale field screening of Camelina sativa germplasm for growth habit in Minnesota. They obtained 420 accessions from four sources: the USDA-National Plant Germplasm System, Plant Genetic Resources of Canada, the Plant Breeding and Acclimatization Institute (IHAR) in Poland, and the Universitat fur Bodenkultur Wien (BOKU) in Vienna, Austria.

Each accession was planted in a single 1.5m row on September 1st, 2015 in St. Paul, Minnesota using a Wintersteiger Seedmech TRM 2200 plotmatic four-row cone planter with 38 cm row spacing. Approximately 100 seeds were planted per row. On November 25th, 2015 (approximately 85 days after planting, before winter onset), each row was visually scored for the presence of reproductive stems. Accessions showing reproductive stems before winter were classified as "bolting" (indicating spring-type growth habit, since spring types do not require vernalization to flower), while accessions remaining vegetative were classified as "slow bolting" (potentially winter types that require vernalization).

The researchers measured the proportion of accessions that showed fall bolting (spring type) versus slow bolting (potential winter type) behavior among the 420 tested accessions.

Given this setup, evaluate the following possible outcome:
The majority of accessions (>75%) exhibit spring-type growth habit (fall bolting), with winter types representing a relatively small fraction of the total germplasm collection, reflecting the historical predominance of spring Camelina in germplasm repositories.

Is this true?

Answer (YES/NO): YES